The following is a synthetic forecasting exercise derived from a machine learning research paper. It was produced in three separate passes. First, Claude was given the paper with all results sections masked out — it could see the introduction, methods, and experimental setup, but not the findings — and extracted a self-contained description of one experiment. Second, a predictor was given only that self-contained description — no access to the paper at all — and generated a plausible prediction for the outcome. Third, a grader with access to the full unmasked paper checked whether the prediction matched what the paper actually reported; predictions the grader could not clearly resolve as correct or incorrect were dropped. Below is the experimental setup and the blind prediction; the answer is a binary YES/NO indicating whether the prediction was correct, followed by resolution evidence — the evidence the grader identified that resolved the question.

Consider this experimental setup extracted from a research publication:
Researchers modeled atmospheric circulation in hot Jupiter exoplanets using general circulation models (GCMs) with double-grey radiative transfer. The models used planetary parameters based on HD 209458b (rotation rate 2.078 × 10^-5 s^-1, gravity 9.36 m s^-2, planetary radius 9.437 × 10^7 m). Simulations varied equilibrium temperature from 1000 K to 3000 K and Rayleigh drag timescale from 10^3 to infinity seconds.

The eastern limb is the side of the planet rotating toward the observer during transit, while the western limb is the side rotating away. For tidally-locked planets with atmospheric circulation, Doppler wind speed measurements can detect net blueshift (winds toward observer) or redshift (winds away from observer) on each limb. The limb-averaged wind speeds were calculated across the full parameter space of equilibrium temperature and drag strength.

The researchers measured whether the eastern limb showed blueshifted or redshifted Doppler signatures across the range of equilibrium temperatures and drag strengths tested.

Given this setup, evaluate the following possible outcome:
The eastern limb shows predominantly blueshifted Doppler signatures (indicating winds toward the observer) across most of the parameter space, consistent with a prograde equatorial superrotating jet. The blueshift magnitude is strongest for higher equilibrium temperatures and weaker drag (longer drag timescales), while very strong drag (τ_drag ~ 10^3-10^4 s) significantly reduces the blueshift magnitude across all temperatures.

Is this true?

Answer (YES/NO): YES